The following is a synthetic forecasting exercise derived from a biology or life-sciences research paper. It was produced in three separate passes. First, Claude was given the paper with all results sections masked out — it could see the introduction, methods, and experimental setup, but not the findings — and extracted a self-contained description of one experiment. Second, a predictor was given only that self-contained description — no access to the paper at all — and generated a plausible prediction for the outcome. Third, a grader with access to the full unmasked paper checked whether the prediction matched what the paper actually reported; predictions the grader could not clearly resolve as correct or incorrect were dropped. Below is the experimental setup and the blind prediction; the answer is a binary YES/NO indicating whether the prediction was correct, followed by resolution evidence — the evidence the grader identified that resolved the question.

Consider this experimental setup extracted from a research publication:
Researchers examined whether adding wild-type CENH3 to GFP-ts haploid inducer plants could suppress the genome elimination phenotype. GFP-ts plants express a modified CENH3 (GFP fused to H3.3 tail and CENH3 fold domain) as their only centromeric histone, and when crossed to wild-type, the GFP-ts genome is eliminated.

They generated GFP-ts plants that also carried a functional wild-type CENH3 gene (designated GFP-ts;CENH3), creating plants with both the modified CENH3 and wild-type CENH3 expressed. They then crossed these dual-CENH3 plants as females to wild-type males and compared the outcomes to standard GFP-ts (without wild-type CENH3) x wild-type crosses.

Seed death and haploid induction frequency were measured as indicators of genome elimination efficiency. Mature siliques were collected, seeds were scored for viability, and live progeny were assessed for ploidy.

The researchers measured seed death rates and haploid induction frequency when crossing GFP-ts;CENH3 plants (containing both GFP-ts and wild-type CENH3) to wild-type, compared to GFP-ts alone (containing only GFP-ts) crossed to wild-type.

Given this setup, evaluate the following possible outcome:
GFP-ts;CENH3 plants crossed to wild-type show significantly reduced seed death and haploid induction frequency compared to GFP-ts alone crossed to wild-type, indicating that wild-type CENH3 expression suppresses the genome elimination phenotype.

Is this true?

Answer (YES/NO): YES